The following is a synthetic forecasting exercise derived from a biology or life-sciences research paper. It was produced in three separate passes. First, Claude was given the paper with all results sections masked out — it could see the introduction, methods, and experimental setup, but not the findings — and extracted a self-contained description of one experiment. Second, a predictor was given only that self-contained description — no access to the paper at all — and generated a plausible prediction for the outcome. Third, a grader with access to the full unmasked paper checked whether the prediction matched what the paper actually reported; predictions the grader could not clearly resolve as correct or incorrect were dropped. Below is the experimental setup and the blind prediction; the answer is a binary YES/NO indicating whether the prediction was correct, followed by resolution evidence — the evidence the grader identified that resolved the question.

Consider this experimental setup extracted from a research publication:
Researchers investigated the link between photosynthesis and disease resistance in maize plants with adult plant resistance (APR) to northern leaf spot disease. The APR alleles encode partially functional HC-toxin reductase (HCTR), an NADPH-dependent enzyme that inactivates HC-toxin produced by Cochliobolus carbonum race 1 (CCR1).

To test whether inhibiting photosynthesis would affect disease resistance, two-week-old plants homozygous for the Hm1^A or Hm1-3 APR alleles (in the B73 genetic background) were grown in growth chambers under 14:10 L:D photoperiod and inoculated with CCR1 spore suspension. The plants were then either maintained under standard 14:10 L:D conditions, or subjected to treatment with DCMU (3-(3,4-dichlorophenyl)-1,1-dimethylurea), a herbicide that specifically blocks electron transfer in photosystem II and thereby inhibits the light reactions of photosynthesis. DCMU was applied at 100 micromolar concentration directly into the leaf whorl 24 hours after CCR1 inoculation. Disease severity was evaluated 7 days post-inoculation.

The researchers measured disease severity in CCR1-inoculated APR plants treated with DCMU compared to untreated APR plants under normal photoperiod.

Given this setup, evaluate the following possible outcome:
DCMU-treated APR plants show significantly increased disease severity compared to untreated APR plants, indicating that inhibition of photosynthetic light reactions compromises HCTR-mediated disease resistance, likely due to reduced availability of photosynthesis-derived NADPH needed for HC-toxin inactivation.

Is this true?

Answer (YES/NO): YES